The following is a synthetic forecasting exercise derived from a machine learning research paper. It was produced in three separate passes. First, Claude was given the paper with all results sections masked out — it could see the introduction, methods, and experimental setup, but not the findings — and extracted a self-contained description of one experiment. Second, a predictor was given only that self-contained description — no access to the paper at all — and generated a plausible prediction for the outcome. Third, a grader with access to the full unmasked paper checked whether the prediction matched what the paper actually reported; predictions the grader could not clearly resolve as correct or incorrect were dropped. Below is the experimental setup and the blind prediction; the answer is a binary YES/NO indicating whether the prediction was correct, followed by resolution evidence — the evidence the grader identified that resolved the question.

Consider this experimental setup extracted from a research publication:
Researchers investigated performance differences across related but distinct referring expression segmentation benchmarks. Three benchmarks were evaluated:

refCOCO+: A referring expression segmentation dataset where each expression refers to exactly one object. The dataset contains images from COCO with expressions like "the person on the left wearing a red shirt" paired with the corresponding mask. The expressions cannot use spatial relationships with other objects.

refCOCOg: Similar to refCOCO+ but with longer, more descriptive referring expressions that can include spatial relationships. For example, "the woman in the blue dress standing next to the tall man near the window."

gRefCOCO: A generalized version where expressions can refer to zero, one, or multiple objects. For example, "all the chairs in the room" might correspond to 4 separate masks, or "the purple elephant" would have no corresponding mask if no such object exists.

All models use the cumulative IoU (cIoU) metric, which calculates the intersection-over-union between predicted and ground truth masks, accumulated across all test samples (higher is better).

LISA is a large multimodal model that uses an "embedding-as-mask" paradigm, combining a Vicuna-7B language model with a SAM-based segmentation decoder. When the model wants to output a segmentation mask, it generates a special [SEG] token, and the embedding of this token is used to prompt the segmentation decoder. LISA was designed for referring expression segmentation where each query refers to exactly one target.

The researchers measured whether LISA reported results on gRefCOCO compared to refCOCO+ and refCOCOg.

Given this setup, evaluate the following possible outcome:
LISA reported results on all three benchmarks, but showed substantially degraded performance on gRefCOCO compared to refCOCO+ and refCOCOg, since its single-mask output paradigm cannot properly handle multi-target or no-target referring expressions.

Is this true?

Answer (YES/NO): NO